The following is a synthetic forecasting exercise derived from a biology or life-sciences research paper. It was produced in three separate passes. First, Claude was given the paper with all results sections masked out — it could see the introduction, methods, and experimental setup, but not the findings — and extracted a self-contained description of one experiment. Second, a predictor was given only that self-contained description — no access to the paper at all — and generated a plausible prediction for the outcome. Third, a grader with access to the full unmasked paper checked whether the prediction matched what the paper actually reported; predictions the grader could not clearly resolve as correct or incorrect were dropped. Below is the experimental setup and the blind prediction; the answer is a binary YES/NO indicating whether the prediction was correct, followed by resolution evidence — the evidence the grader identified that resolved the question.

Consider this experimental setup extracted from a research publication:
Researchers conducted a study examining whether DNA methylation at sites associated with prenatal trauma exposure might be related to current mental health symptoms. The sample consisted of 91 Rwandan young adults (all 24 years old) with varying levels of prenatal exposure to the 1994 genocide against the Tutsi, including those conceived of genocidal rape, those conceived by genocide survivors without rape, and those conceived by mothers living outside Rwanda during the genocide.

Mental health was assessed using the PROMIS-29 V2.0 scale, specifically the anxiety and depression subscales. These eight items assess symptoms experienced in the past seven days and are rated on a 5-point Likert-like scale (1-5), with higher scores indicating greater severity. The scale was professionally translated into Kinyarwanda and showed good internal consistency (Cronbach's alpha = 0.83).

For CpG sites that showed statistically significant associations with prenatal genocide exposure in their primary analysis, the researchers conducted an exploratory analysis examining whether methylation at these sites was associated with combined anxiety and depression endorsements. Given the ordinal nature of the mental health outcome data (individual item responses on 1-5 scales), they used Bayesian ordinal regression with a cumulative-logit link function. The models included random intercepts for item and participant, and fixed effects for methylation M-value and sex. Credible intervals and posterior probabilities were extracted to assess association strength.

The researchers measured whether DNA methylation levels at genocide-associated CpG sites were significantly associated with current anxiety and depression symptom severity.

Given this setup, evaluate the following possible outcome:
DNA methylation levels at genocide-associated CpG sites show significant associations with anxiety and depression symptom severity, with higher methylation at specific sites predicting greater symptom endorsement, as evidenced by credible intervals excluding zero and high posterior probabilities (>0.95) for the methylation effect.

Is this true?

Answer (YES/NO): NO